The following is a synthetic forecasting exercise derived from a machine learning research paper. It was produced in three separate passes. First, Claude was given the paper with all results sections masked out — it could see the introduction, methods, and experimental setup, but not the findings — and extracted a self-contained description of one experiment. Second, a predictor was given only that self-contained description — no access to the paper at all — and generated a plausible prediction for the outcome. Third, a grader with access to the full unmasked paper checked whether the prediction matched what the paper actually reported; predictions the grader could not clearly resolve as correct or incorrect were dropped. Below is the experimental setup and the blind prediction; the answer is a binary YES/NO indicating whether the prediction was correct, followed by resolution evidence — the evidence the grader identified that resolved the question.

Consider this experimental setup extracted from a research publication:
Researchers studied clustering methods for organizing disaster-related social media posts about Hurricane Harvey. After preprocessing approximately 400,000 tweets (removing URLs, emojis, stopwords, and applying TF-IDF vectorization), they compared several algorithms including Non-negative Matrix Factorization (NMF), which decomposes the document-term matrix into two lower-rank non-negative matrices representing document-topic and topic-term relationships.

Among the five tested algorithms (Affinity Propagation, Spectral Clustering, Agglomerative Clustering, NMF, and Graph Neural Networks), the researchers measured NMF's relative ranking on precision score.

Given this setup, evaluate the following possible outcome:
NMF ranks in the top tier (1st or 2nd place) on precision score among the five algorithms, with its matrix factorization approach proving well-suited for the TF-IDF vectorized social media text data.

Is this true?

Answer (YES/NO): NO